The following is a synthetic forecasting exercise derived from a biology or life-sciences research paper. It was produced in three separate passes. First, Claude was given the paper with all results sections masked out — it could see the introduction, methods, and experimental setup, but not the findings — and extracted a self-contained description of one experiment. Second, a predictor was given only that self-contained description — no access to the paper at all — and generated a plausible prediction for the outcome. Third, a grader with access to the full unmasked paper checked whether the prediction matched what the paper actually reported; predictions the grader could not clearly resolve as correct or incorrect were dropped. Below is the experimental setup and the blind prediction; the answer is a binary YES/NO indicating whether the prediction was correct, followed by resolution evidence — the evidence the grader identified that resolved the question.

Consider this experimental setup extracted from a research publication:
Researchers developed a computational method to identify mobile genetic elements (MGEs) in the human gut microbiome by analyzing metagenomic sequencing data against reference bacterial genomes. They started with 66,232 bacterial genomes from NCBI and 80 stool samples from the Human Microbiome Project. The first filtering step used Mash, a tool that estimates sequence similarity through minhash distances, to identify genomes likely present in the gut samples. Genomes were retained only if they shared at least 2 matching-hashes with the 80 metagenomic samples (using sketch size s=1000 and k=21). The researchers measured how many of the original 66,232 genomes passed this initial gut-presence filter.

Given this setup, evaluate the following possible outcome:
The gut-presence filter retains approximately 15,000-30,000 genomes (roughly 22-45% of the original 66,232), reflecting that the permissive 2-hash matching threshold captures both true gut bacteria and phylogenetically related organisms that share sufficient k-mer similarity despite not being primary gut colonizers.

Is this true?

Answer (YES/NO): NO